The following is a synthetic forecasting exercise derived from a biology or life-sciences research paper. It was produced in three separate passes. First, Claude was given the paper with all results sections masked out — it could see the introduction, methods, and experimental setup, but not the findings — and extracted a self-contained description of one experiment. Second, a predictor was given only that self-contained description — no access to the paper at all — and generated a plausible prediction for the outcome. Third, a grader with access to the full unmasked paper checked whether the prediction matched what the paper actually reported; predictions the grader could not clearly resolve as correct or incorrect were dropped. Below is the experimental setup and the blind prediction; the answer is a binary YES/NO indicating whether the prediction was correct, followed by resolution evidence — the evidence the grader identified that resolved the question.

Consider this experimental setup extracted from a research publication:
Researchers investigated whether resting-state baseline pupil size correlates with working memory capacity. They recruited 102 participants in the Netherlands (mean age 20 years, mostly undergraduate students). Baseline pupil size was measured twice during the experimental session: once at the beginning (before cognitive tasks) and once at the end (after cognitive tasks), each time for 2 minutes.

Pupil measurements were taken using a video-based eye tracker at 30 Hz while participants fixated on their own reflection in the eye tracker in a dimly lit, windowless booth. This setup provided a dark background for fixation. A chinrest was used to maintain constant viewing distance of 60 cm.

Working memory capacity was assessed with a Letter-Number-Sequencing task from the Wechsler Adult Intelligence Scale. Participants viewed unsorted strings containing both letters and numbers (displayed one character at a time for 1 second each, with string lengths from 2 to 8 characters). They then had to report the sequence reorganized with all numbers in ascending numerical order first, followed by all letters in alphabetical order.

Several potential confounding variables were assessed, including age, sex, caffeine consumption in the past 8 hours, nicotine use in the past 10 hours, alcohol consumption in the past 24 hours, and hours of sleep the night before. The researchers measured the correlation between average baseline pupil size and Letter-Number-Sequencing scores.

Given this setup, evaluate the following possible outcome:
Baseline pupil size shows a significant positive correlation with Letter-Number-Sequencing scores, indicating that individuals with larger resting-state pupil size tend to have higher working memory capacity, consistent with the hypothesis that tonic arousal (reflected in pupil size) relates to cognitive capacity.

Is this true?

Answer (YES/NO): NO